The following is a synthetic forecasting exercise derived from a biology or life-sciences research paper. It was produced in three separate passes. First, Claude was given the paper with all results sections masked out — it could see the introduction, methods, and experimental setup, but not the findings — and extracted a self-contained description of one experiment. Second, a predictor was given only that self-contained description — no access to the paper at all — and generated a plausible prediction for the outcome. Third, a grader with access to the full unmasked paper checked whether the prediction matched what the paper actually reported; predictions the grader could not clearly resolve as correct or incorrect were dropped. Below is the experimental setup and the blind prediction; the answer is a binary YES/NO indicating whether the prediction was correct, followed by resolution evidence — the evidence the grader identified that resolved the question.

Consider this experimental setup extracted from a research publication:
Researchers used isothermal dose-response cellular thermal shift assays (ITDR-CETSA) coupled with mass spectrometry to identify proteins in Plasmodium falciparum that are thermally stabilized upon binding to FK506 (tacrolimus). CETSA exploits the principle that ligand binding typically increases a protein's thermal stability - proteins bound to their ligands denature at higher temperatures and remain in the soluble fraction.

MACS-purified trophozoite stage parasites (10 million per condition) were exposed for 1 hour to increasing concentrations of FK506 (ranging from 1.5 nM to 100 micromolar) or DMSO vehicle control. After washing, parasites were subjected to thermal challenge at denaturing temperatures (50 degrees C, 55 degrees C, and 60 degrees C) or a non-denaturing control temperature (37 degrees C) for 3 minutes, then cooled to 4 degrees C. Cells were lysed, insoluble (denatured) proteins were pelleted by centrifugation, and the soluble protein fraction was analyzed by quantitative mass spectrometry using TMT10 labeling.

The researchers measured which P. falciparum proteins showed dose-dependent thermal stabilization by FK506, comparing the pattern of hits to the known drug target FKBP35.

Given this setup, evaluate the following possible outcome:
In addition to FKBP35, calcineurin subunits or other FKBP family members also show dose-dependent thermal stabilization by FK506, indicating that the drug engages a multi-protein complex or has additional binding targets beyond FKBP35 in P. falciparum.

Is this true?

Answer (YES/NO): NO